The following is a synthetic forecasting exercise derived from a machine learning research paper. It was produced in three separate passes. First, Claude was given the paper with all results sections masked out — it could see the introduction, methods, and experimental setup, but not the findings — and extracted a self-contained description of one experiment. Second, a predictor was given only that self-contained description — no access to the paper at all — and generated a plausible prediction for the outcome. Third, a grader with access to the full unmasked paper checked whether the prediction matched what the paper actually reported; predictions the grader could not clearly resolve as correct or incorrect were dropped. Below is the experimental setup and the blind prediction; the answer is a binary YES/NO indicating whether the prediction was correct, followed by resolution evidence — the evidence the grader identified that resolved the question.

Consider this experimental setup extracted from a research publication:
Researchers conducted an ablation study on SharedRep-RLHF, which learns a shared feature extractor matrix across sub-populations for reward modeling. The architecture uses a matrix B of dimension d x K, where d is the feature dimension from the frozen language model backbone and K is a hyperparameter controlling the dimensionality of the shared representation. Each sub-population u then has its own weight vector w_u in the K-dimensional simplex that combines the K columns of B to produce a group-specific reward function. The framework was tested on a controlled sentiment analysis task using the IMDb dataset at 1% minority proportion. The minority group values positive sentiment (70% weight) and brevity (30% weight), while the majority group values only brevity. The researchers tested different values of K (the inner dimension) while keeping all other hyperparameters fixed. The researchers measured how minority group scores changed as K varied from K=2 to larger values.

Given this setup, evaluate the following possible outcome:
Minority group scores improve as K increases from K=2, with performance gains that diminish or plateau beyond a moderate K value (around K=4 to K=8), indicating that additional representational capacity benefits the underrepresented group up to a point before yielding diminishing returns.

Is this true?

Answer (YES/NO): NO